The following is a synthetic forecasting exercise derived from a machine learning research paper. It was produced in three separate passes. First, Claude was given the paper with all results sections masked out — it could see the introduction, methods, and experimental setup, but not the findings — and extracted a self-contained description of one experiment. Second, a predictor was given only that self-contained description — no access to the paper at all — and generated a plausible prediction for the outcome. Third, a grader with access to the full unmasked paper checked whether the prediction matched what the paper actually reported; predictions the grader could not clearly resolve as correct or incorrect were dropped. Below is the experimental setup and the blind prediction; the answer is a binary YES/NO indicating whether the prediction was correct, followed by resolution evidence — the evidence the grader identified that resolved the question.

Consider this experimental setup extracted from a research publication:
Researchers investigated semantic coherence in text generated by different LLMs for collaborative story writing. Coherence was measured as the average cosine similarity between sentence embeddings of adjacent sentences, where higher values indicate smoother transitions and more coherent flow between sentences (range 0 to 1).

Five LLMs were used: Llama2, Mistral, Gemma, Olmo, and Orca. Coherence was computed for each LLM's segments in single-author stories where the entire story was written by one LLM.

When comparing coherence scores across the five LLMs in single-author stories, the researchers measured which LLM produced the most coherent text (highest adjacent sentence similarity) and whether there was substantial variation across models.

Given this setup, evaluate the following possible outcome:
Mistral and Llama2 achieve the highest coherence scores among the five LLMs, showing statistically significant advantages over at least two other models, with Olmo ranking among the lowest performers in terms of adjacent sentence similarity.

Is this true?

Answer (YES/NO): NO